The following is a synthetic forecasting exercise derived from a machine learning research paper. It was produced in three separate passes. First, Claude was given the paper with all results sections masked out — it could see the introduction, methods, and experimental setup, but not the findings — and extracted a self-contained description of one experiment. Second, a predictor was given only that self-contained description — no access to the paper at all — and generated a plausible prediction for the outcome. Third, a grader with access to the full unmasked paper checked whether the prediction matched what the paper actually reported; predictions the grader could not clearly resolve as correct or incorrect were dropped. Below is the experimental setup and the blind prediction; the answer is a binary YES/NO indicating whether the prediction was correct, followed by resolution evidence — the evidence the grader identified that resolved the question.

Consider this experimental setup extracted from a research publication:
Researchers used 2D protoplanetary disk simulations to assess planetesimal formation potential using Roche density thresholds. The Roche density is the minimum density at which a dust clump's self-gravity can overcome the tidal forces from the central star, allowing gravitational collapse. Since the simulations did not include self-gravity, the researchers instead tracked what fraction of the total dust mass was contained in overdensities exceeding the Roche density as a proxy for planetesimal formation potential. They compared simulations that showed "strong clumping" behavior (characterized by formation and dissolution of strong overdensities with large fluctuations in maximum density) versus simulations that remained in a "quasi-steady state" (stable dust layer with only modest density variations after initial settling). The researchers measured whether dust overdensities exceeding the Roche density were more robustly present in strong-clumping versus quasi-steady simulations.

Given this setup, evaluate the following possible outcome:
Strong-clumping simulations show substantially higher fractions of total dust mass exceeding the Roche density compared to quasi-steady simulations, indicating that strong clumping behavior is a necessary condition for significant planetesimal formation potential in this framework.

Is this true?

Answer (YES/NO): YES